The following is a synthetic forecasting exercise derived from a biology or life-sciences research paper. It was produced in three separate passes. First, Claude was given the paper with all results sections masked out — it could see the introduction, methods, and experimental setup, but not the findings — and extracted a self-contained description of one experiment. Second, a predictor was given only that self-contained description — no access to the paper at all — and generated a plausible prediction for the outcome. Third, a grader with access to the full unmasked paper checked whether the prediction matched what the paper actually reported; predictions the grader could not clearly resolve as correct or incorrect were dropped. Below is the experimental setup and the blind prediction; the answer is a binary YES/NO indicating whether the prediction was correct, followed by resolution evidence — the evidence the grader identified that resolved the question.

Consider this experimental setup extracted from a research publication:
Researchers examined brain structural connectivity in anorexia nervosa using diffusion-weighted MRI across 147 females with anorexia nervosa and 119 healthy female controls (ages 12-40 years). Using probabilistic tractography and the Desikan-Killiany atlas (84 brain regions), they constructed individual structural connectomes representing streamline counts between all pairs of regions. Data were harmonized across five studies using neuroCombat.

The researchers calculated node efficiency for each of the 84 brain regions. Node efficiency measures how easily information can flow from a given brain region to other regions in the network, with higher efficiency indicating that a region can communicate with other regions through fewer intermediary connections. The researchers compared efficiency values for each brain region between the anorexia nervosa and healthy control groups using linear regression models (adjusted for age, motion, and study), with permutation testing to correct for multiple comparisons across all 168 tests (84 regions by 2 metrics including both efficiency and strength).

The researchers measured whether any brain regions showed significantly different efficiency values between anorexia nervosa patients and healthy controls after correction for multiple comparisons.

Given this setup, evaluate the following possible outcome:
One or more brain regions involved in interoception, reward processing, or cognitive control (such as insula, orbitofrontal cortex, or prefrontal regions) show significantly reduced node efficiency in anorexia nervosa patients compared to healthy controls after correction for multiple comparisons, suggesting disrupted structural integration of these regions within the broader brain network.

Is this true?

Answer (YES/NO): NO